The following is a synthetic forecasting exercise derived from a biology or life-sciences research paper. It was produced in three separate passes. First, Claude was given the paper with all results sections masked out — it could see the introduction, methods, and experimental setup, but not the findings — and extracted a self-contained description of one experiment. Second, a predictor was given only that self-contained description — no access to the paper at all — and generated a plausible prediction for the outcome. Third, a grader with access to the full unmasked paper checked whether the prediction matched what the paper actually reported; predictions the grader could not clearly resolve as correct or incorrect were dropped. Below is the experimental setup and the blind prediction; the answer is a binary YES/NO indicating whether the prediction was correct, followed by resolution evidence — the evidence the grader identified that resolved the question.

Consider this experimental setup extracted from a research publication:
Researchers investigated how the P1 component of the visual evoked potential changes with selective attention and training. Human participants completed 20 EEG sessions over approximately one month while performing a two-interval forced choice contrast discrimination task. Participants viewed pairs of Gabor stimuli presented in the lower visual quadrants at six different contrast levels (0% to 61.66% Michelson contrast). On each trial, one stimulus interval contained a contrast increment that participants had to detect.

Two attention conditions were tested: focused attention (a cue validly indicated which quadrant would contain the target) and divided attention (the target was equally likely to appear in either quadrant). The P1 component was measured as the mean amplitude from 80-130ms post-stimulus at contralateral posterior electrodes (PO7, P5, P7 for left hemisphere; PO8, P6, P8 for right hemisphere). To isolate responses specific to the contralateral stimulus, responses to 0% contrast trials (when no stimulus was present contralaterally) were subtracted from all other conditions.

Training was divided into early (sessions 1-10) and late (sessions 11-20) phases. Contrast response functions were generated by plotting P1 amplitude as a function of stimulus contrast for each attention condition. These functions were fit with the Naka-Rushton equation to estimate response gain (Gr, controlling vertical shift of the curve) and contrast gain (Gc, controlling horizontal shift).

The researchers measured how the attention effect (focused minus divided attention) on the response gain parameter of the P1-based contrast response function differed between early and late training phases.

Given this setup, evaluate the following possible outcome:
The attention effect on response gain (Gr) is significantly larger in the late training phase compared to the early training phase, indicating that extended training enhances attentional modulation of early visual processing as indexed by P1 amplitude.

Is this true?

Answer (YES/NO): NO